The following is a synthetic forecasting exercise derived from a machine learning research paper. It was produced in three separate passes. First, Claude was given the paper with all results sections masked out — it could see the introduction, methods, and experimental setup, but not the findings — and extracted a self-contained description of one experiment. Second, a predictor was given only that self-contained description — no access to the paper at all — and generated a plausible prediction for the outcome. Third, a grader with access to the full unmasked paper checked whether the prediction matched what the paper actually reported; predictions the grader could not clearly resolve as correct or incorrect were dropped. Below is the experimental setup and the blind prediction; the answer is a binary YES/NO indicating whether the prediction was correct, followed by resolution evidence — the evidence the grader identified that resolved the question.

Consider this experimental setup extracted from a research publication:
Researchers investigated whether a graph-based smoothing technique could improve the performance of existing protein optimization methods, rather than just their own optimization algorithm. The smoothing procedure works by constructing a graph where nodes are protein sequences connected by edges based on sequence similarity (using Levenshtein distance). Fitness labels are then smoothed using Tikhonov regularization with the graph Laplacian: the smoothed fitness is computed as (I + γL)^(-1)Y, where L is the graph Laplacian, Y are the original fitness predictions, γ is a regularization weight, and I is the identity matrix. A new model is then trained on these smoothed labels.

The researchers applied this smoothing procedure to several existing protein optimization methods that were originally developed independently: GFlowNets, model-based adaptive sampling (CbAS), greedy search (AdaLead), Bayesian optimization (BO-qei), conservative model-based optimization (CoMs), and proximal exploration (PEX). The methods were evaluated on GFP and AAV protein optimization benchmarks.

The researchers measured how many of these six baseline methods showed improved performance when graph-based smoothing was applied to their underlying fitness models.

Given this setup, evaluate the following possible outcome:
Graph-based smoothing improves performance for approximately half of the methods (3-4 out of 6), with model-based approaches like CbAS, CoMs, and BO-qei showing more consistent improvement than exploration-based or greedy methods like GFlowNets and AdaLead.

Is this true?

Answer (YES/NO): NO